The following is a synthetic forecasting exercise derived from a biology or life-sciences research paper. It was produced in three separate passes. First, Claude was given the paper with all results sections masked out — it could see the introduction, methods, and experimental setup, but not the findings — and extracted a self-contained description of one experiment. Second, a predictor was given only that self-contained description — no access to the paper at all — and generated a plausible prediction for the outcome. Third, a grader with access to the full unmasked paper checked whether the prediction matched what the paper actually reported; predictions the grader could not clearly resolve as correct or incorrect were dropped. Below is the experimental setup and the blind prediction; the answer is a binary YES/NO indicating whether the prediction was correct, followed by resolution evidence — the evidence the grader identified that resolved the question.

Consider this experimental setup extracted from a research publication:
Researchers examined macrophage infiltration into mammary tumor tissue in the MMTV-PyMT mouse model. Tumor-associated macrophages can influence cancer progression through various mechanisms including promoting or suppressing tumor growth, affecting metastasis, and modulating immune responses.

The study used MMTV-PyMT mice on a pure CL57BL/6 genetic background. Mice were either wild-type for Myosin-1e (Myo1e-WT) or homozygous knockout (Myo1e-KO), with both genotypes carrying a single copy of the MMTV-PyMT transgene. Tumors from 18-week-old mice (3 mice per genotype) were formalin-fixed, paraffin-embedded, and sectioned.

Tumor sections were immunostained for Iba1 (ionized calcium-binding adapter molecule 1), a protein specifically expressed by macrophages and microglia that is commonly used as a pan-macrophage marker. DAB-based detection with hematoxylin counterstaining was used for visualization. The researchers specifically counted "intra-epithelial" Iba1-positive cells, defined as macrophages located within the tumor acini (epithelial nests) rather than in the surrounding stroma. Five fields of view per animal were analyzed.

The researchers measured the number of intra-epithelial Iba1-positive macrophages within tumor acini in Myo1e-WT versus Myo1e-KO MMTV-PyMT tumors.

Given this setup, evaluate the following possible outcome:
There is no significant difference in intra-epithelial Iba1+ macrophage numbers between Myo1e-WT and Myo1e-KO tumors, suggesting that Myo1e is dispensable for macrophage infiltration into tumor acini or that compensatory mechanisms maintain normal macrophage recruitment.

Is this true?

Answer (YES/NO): NO